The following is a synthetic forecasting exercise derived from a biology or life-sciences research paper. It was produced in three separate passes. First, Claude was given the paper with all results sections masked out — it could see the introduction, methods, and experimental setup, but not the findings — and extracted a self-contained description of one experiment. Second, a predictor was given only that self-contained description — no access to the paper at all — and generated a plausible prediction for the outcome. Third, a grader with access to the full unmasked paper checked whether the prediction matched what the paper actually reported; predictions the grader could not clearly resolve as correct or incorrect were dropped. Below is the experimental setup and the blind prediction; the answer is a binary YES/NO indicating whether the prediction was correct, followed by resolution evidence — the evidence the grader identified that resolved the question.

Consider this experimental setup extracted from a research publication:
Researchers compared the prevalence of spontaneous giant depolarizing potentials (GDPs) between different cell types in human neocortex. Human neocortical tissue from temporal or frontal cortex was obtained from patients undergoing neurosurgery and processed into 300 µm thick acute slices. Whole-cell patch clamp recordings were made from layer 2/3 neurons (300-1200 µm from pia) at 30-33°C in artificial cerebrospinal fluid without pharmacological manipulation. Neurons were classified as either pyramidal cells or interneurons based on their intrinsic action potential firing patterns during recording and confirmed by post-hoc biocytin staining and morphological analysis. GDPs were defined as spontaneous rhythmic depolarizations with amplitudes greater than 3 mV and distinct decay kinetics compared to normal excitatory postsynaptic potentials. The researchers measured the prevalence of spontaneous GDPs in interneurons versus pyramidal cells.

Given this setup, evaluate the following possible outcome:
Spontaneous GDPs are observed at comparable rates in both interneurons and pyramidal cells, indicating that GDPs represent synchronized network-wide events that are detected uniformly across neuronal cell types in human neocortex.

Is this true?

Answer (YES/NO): NO